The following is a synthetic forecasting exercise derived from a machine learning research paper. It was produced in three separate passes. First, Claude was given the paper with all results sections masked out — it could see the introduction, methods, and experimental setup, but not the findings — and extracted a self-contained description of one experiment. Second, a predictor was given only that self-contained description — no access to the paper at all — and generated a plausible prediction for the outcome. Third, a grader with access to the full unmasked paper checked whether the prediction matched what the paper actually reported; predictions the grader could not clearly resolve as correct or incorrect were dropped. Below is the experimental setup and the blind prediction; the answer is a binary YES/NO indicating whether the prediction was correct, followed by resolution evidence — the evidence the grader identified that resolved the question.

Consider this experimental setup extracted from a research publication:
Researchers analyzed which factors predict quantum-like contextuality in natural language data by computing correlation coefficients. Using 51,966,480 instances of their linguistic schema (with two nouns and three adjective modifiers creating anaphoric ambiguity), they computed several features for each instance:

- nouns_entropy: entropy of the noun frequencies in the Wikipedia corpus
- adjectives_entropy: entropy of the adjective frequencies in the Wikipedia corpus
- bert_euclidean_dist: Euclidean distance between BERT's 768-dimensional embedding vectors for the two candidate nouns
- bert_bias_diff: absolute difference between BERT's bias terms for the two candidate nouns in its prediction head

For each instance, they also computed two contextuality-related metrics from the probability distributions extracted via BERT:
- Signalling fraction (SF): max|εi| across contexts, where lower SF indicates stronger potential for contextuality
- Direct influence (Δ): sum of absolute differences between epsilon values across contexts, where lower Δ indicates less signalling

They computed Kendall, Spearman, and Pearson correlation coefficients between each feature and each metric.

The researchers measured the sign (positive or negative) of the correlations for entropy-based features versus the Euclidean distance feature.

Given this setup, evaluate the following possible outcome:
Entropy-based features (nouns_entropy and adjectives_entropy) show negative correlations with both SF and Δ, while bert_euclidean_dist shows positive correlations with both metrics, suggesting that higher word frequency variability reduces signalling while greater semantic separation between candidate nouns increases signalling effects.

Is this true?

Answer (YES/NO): YES